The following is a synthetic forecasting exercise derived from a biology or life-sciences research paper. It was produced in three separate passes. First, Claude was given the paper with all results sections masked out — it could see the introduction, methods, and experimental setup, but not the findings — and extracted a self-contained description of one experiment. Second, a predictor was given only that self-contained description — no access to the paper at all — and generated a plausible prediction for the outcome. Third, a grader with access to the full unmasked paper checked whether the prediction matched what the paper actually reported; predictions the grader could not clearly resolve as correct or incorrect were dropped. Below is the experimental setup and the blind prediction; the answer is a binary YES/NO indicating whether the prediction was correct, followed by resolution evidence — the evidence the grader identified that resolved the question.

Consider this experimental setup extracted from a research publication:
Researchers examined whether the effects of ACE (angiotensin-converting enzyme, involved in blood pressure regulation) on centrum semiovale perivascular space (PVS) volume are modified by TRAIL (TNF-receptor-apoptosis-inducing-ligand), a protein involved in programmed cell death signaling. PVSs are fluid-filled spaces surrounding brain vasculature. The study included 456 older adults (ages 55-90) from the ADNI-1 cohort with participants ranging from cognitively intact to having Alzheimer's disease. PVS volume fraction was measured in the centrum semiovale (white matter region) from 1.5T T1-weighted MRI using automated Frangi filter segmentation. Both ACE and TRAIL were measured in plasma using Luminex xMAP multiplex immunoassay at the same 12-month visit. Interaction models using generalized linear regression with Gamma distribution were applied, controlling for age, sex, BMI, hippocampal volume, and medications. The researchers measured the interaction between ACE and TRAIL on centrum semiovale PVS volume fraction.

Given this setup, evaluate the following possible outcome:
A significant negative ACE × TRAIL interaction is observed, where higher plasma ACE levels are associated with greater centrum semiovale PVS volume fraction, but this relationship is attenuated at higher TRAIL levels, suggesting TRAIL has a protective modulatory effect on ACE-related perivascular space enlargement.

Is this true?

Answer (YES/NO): NO